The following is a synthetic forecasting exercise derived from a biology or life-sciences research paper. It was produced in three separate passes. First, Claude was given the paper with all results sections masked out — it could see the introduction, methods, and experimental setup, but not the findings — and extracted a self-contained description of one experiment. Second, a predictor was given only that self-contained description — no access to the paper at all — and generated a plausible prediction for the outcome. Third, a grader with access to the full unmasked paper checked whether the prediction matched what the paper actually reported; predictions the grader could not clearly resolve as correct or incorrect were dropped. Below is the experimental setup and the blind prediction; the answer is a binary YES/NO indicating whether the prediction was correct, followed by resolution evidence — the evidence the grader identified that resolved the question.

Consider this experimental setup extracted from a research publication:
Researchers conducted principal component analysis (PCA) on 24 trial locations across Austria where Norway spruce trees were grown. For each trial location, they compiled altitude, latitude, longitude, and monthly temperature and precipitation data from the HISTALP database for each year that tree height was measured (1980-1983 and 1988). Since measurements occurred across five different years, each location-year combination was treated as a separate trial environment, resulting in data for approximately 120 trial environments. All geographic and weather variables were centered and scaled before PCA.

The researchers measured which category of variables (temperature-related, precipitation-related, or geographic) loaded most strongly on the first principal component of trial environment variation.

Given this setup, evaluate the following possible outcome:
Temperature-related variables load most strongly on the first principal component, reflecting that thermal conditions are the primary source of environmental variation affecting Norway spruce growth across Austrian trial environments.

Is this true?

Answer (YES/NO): NO